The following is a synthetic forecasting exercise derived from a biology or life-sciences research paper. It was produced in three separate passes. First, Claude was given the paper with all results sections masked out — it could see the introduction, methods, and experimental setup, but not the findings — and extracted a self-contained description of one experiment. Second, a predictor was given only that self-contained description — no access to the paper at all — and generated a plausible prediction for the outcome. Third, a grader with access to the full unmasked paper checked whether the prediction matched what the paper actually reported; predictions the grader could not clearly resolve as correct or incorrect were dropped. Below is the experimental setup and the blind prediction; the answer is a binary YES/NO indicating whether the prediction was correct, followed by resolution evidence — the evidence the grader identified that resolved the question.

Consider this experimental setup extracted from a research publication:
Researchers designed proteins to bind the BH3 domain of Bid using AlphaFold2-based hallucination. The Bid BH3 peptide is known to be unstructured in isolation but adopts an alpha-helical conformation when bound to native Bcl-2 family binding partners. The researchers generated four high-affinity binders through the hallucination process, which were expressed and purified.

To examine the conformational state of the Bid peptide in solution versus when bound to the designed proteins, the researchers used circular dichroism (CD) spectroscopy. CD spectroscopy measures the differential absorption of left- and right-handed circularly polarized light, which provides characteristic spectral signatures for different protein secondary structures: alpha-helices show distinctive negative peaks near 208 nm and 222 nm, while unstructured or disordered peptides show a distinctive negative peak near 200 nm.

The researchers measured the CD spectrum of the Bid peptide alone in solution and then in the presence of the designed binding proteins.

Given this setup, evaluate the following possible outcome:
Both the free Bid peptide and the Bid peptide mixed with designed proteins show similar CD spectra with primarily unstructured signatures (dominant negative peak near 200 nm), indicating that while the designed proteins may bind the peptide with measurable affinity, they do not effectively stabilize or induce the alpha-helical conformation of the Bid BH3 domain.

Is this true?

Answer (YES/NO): NO